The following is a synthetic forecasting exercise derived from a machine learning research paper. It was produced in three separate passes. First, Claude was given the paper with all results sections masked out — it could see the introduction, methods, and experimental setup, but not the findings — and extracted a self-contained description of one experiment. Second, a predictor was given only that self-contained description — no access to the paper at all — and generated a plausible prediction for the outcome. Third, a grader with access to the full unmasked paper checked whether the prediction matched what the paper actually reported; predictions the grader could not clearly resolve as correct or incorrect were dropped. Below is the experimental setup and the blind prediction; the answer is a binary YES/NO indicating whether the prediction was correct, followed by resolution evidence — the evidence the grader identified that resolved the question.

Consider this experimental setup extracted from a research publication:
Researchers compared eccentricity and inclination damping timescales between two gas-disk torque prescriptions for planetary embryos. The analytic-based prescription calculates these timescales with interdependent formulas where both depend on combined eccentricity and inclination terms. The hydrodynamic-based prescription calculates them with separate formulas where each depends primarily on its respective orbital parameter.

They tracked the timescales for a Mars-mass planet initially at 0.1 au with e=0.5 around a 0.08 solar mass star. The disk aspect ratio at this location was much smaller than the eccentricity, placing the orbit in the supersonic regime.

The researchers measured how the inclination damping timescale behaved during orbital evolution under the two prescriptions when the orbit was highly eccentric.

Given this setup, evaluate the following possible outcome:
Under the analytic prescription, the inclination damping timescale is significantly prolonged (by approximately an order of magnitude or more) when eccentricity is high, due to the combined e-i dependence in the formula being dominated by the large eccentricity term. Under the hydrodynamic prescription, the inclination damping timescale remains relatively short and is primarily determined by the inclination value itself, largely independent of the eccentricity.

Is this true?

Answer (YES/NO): YES